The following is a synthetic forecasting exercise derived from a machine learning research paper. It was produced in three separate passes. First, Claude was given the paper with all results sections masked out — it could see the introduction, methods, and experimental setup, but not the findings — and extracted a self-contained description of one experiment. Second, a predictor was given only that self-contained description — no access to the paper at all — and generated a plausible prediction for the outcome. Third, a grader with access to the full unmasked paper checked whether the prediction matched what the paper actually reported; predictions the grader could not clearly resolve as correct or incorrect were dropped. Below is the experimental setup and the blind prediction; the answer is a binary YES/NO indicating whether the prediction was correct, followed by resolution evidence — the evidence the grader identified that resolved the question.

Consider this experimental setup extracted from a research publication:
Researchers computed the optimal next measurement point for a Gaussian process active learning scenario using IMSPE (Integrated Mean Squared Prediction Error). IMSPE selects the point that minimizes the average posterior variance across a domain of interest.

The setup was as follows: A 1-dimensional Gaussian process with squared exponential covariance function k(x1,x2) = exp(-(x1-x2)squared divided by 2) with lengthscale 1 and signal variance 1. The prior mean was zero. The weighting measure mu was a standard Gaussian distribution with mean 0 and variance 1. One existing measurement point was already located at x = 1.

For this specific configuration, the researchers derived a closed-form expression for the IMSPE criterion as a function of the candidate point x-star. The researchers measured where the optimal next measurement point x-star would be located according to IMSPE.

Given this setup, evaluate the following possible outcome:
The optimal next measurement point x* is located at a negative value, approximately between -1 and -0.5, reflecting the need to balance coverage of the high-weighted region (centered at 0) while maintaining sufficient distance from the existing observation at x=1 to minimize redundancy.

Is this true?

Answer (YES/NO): YES